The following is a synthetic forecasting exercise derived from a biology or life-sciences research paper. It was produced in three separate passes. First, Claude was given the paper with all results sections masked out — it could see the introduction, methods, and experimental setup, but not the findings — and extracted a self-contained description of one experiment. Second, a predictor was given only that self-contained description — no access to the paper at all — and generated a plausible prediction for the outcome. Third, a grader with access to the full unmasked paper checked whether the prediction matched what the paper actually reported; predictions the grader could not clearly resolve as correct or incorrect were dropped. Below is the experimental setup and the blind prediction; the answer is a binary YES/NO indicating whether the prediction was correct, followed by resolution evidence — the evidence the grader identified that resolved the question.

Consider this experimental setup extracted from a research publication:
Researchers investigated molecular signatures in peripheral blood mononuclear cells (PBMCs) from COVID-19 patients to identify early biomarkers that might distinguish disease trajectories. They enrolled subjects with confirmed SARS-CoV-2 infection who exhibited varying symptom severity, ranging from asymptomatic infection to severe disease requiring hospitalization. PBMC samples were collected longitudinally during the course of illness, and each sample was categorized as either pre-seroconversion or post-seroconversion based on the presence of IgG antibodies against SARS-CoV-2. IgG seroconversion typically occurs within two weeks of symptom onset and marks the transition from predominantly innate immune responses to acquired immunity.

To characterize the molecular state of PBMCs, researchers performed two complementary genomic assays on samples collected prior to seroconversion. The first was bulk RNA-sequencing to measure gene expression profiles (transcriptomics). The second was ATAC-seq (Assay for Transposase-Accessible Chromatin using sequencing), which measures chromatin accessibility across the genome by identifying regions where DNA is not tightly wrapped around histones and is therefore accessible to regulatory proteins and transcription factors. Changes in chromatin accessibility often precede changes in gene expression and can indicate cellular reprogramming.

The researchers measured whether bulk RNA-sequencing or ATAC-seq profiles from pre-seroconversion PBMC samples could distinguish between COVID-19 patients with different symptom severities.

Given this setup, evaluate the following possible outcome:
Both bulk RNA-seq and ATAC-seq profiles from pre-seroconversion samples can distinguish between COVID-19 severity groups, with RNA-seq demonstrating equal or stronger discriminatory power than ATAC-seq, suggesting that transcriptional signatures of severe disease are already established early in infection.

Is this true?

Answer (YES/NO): NO